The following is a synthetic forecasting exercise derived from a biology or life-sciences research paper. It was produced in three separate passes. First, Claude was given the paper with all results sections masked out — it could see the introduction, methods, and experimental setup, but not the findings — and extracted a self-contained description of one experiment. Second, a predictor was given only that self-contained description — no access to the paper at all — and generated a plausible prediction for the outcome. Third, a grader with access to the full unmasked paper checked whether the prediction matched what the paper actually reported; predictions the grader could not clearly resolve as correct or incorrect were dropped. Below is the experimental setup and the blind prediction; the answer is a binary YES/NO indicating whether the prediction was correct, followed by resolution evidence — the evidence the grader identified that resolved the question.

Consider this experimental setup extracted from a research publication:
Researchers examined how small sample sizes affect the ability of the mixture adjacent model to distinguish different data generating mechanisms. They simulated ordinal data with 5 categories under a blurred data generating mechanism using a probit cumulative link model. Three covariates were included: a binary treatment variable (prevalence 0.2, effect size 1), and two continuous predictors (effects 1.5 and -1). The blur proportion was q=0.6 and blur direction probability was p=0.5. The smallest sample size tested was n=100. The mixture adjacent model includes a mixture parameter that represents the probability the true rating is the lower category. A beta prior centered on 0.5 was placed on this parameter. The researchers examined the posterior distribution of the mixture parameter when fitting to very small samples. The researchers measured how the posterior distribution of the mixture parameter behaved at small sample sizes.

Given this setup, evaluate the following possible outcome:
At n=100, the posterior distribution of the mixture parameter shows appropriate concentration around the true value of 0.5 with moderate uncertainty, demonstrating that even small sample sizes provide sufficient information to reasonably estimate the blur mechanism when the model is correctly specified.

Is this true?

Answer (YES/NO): YES